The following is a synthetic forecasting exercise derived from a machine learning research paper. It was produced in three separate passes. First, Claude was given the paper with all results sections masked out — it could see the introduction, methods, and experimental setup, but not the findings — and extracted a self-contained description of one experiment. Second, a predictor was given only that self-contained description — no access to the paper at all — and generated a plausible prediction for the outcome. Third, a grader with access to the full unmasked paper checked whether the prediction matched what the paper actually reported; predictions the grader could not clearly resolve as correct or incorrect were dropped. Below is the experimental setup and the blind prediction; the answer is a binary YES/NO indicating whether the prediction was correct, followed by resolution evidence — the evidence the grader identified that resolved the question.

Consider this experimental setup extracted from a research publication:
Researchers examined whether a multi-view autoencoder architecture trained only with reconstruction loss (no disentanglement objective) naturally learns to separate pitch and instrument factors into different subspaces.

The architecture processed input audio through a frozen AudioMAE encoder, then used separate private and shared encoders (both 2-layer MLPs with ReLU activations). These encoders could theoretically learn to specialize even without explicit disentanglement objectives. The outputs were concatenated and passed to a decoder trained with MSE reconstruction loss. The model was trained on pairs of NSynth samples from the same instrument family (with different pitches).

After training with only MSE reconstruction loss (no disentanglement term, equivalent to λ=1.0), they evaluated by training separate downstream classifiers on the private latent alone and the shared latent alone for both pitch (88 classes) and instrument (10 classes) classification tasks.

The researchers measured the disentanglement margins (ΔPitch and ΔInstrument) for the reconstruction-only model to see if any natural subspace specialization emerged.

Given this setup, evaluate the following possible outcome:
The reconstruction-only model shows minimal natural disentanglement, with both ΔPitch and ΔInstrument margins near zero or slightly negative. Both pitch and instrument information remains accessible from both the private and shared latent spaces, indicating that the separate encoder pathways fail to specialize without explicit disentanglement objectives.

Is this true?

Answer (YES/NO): YES